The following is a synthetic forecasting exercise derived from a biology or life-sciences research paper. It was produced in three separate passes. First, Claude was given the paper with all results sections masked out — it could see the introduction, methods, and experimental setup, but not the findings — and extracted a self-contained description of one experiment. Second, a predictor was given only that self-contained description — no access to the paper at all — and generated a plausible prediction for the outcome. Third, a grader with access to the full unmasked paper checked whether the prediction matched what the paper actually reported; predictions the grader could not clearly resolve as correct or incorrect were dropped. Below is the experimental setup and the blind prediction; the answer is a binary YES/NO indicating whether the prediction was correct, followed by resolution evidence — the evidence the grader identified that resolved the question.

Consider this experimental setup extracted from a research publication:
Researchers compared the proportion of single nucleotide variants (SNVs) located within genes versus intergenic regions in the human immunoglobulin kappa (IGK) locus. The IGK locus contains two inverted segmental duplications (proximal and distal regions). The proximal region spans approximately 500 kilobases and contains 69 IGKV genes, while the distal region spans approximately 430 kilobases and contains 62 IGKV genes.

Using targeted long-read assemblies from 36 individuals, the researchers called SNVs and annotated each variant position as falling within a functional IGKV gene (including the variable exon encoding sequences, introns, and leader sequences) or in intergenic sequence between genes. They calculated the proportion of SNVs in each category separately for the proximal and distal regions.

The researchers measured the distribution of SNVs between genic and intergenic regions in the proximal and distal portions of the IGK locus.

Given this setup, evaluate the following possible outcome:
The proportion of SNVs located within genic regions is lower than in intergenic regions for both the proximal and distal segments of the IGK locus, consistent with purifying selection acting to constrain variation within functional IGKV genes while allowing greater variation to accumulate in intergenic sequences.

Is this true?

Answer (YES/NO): NO